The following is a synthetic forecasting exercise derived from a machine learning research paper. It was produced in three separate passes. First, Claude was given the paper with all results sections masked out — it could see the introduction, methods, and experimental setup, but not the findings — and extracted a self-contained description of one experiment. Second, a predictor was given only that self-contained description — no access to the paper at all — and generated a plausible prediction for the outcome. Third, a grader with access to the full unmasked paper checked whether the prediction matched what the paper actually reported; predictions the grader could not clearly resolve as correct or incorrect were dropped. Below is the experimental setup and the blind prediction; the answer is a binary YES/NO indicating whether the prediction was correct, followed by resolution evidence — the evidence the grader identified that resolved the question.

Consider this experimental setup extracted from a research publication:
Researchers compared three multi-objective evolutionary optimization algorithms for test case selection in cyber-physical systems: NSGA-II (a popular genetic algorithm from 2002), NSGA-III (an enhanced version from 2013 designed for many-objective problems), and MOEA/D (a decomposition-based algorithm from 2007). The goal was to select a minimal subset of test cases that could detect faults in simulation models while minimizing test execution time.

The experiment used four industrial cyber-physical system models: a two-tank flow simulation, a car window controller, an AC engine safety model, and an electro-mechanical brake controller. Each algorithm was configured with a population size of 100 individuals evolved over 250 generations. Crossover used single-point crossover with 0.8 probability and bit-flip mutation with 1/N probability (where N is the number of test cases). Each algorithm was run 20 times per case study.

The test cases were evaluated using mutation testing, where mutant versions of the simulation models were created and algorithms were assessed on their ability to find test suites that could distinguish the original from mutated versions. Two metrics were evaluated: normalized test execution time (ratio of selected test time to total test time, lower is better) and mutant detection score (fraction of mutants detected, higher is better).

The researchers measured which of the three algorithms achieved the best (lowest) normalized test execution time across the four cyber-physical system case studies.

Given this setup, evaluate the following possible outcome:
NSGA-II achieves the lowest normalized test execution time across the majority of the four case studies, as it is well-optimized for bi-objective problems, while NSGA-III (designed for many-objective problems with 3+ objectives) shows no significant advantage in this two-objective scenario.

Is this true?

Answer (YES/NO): YES